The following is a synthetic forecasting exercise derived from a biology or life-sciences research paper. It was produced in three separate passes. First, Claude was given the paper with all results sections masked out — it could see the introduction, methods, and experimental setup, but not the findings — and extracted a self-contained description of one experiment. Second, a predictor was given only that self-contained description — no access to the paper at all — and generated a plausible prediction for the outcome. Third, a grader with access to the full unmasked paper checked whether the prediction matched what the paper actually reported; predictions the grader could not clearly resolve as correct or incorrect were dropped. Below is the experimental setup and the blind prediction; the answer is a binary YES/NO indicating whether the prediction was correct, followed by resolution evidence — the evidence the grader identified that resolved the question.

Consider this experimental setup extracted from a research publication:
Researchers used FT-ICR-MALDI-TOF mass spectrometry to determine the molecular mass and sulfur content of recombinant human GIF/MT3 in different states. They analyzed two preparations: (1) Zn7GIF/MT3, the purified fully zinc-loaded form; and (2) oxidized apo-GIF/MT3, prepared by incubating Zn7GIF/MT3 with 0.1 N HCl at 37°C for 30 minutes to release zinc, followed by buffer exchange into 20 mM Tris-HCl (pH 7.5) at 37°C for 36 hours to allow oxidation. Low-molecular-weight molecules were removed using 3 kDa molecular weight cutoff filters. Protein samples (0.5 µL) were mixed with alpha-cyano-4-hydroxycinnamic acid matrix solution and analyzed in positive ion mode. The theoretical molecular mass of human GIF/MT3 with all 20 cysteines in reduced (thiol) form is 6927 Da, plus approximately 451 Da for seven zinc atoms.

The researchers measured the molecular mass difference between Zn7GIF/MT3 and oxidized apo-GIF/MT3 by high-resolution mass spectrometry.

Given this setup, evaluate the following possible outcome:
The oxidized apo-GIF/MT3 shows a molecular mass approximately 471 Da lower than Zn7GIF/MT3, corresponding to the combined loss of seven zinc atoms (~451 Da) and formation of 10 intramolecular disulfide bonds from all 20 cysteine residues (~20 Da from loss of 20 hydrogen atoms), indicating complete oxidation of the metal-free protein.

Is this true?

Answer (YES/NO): NO